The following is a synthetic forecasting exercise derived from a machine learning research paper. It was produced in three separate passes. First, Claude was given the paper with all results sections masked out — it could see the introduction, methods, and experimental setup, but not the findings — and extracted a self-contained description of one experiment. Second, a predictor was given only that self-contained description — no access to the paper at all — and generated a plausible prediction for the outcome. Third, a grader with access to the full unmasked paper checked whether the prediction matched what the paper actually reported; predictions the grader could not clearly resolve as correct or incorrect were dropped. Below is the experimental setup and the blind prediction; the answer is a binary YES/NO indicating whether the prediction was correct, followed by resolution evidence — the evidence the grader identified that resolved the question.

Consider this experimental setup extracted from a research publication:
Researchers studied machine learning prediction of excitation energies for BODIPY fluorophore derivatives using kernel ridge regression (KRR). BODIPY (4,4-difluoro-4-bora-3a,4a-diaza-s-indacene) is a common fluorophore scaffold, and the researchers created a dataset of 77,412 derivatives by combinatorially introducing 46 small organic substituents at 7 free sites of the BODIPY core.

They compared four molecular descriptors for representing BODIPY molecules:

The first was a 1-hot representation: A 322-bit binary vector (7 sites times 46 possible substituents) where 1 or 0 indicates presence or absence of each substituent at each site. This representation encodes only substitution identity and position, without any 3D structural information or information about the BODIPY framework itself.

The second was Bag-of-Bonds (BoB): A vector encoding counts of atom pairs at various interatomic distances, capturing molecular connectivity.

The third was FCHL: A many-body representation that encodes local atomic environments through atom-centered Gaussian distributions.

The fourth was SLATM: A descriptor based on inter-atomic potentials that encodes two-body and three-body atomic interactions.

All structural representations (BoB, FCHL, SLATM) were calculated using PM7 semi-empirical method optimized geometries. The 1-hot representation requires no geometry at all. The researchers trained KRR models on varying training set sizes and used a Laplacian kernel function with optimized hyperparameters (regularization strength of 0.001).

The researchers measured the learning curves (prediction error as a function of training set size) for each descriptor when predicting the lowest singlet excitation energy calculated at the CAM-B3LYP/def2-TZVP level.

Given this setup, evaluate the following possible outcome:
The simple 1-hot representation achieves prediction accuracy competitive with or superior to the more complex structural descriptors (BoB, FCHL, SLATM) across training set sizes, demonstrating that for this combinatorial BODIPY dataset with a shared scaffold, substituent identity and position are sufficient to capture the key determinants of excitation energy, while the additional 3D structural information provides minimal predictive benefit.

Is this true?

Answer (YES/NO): NO